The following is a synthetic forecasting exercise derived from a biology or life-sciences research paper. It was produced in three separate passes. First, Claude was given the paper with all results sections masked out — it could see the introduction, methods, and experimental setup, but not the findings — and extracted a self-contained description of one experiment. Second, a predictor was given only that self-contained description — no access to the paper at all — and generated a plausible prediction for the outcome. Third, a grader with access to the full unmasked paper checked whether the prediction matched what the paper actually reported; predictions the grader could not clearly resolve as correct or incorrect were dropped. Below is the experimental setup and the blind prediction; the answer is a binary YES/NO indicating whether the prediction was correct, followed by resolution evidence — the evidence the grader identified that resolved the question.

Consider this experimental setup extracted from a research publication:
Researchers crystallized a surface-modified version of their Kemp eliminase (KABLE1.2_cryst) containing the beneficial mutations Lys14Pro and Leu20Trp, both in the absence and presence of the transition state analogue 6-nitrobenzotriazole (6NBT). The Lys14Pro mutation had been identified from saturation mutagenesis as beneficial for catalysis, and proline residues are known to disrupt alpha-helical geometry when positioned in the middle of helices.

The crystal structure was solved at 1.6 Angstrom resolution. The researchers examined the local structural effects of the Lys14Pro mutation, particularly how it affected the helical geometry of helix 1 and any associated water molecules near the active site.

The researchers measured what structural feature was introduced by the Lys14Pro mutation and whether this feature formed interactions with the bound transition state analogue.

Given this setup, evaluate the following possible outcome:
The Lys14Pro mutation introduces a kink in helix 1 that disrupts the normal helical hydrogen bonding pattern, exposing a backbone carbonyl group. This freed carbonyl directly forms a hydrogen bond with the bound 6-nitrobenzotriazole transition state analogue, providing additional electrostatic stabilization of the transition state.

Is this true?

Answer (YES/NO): NO